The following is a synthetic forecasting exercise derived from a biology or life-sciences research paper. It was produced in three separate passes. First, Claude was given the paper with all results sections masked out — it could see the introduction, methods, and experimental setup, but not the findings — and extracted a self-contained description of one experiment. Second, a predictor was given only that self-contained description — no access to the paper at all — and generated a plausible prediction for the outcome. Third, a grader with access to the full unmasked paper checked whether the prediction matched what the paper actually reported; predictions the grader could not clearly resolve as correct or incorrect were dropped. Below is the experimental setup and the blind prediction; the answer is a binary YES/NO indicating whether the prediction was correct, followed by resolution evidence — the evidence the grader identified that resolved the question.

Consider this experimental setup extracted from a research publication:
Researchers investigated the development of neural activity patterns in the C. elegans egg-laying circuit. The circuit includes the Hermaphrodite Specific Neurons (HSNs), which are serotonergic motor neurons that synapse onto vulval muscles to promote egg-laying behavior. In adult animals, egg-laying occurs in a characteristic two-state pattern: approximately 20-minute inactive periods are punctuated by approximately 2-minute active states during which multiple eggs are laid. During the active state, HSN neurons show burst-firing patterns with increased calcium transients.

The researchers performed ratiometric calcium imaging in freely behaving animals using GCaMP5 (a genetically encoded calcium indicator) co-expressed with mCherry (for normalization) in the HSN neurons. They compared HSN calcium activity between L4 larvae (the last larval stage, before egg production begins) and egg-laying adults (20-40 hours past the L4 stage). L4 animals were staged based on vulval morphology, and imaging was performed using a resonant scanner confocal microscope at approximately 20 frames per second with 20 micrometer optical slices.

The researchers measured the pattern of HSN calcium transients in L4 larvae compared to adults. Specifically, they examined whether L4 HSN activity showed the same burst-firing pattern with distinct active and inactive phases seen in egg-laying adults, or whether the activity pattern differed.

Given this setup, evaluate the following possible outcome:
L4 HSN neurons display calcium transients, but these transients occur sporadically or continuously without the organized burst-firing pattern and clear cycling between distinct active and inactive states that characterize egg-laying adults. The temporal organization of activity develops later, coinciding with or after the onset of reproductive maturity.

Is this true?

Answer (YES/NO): YES